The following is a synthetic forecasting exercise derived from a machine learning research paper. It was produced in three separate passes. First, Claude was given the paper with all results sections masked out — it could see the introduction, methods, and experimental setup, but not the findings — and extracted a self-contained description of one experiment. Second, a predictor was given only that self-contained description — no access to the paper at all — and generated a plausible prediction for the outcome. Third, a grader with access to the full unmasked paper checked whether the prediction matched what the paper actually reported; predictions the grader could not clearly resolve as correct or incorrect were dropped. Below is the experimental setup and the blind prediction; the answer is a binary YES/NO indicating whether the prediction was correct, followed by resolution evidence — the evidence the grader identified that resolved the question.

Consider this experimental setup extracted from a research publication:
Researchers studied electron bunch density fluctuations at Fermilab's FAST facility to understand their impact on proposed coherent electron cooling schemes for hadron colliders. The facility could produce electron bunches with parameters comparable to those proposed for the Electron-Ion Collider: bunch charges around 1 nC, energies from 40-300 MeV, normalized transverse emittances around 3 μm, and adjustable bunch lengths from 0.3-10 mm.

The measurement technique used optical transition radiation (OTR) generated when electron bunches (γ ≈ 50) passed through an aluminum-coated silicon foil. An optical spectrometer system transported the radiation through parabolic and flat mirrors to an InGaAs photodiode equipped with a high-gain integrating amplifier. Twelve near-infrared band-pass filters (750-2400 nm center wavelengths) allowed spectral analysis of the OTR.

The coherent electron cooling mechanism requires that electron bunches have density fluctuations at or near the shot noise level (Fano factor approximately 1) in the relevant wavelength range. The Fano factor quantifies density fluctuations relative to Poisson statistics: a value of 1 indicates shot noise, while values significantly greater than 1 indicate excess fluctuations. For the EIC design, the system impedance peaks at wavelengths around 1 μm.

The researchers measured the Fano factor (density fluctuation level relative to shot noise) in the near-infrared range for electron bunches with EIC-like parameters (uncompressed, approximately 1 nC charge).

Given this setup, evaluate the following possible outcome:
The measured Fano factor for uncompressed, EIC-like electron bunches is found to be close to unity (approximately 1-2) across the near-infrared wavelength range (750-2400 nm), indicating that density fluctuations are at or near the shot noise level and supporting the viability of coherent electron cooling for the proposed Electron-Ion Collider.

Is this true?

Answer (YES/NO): NO